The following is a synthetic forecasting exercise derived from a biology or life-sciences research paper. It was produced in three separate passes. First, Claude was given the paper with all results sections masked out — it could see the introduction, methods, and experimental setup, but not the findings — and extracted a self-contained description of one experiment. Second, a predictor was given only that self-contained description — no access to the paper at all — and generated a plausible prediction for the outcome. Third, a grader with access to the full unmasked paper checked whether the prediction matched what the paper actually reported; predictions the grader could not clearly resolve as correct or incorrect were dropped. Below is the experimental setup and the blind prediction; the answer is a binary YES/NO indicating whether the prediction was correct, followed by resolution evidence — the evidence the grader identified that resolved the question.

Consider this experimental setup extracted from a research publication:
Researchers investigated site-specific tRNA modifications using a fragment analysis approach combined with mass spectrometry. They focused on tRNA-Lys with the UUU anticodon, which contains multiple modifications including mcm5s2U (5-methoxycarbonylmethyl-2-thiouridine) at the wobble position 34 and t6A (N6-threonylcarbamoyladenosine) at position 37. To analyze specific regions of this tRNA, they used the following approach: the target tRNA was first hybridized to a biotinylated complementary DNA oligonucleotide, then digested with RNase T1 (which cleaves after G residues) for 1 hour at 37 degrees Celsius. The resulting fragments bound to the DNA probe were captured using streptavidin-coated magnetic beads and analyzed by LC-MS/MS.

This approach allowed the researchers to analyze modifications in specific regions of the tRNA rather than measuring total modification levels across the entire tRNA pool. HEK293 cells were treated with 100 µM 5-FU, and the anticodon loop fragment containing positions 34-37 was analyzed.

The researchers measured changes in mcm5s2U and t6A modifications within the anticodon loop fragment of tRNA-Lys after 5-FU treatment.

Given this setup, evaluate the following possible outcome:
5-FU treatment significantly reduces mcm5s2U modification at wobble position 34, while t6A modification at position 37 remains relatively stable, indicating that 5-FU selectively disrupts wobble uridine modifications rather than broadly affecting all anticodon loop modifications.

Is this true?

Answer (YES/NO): NO